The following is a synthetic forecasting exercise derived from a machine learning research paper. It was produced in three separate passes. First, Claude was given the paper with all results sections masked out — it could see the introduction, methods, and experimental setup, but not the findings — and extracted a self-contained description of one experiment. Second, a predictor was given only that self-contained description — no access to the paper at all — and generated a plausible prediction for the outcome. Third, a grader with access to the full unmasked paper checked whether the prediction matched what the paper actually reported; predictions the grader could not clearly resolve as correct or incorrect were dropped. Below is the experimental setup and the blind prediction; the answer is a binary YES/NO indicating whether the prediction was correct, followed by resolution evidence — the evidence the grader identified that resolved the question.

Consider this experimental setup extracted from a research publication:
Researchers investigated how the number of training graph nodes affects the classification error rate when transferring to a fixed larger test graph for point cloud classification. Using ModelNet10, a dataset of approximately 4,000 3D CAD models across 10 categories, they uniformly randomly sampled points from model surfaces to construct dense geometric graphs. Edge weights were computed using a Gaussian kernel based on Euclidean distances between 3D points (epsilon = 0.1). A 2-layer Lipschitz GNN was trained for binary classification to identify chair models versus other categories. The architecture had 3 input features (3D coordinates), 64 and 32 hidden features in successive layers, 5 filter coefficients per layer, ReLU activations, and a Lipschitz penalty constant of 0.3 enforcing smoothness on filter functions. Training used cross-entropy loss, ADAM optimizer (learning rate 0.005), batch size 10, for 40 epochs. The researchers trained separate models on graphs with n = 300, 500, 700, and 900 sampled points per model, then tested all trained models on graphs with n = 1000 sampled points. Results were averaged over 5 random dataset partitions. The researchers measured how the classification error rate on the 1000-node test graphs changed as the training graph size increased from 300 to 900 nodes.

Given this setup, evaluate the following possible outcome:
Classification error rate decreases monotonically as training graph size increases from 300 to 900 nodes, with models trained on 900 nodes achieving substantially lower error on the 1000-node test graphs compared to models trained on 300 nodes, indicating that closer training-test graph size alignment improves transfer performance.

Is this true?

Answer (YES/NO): NO